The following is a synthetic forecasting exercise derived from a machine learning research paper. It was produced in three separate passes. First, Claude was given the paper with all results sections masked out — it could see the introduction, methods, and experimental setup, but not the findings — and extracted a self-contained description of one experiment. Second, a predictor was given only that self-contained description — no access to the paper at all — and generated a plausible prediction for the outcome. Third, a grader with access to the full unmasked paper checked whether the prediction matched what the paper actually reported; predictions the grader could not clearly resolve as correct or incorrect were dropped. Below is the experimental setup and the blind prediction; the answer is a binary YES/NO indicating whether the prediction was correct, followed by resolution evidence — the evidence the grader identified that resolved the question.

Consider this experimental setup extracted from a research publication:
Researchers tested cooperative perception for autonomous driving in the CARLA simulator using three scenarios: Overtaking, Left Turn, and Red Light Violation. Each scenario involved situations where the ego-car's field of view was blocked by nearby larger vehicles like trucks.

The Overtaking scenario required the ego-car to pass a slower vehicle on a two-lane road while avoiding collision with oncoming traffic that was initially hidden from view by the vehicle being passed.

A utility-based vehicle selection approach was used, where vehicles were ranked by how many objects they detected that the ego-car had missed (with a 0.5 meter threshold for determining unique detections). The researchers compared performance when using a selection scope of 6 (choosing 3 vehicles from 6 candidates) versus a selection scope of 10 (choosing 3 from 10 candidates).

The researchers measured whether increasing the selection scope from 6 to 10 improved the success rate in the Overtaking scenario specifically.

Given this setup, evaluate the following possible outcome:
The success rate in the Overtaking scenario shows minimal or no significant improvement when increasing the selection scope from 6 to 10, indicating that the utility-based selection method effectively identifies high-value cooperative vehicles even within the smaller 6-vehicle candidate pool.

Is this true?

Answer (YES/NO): YES